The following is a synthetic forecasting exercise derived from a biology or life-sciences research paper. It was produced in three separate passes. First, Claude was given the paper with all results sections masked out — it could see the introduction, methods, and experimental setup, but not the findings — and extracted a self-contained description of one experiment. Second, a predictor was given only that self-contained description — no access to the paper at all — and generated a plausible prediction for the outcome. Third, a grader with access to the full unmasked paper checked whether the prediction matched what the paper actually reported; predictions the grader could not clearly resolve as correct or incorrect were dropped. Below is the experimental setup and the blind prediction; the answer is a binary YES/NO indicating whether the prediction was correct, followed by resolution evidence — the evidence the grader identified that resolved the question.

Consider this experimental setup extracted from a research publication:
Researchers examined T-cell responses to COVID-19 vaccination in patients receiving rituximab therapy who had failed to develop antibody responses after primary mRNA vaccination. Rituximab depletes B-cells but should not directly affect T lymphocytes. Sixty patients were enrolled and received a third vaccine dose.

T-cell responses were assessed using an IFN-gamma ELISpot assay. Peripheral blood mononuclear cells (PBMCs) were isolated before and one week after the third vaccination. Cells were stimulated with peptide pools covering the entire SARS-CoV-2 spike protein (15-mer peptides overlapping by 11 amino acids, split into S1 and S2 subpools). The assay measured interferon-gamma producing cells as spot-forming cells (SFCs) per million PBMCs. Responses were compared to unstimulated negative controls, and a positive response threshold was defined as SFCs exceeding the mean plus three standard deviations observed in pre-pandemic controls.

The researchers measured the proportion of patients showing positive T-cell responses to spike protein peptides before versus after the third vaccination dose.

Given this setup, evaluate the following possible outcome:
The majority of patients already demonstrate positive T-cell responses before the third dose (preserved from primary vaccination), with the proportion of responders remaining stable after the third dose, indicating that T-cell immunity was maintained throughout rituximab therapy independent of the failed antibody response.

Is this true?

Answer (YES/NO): NO